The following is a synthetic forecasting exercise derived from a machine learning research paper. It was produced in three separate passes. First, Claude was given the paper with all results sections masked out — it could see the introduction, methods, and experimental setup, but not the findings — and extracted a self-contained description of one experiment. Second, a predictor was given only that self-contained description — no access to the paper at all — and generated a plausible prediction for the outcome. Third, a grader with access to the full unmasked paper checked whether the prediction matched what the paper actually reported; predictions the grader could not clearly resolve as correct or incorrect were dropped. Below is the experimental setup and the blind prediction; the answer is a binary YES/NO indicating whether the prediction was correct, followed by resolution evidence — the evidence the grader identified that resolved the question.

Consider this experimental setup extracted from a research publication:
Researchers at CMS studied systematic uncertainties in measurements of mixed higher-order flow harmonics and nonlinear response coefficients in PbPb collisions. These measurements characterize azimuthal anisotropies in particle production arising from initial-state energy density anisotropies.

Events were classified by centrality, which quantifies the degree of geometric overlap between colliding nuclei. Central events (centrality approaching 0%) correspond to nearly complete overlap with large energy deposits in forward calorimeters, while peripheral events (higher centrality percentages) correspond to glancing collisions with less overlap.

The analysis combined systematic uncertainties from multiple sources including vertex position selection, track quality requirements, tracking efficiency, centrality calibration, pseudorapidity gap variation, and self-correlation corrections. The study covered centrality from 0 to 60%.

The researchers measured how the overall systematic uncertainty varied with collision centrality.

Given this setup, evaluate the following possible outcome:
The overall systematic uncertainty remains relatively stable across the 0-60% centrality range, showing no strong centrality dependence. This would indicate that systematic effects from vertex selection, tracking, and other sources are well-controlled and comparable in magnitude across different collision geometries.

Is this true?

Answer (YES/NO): NO